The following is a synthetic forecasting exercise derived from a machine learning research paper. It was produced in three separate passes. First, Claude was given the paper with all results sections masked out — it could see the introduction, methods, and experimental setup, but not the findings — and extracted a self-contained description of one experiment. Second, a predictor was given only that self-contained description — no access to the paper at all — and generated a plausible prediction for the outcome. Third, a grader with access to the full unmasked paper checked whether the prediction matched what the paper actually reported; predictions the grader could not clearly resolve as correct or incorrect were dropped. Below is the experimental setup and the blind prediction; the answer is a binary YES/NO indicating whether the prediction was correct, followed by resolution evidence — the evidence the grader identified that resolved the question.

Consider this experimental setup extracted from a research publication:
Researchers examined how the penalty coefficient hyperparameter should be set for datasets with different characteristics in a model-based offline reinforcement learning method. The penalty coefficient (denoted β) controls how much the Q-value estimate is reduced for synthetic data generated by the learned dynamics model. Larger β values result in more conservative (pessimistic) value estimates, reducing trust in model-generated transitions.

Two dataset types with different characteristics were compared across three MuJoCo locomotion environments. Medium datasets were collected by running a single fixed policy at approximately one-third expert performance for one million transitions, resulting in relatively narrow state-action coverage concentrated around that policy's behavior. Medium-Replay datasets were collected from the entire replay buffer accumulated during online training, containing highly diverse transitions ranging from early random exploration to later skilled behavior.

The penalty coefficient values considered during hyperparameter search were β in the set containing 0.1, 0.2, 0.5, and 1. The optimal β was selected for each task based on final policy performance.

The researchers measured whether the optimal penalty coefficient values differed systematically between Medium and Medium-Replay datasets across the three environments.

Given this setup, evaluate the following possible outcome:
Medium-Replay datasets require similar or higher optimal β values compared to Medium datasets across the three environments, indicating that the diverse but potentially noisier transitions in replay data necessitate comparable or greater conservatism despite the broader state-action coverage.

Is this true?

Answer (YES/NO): NO